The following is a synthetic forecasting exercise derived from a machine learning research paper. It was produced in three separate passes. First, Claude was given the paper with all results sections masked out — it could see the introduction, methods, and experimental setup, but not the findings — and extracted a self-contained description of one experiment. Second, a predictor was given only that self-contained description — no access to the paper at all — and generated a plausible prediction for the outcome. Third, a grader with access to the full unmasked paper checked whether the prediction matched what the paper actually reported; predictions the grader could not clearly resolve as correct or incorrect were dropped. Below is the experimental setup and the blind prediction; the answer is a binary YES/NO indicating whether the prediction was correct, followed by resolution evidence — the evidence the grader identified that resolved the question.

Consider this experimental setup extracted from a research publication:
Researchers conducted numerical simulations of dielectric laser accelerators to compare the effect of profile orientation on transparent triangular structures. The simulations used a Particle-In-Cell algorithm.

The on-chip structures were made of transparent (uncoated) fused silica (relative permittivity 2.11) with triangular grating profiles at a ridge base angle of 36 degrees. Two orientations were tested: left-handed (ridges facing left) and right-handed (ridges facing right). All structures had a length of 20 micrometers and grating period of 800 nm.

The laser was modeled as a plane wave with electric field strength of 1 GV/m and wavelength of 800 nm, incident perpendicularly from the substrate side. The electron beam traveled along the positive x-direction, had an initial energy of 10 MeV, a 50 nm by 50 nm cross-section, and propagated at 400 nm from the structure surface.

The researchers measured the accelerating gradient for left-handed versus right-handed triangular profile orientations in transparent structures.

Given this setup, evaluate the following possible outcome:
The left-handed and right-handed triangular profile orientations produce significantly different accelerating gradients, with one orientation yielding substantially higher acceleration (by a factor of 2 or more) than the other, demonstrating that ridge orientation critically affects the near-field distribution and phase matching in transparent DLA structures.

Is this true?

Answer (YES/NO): YES